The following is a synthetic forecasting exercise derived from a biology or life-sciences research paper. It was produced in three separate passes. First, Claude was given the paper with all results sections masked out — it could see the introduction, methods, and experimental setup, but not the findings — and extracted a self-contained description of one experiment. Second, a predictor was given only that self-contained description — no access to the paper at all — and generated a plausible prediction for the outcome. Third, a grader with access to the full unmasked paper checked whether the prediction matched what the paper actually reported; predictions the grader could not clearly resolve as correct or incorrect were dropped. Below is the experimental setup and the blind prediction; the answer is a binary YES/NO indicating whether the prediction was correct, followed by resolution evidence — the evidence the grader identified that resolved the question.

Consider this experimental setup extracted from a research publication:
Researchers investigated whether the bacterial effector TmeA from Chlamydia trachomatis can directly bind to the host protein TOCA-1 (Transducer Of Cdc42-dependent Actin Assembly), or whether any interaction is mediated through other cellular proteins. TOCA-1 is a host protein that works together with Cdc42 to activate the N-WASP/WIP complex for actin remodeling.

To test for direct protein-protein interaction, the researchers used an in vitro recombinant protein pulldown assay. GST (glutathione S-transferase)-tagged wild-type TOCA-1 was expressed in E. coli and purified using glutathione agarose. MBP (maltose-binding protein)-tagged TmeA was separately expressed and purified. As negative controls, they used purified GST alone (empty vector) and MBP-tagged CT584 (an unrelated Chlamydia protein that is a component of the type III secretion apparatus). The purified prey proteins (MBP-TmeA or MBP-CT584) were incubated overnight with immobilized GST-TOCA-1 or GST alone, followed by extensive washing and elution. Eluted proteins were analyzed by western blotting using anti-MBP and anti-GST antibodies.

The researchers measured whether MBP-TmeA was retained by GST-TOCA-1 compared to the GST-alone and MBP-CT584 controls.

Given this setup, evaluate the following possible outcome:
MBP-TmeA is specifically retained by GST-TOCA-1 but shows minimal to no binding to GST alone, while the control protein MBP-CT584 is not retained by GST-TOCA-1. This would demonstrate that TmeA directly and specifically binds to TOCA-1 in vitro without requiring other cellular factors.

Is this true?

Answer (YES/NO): YES